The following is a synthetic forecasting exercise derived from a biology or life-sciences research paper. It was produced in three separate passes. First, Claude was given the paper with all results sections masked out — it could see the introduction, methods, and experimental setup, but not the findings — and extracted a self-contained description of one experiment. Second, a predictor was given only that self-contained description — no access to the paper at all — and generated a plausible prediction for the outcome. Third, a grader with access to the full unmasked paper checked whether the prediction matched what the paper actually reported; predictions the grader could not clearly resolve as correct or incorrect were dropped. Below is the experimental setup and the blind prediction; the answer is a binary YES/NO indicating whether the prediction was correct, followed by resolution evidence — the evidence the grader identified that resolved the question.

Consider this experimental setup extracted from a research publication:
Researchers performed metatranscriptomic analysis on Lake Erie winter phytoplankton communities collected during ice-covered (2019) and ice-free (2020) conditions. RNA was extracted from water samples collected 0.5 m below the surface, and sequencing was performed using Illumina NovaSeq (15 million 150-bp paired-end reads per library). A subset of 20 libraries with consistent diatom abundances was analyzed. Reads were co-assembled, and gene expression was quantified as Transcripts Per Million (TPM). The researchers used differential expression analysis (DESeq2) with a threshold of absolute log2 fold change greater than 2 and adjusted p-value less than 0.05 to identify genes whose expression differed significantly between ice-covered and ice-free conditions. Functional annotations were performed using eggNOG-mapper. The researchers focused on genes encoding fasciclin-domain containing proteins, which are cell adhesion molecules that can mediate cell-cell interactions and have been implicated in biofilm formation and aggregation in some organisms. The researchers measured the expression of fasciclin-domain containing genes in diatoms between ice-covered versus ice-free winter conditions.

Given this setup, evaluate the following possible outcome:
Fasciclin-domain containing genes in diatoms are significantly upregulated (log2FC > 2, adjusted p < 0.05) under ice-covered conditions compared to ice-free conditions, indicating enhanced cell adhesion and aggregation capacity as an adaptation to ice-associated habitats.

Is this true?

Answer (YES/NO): NO